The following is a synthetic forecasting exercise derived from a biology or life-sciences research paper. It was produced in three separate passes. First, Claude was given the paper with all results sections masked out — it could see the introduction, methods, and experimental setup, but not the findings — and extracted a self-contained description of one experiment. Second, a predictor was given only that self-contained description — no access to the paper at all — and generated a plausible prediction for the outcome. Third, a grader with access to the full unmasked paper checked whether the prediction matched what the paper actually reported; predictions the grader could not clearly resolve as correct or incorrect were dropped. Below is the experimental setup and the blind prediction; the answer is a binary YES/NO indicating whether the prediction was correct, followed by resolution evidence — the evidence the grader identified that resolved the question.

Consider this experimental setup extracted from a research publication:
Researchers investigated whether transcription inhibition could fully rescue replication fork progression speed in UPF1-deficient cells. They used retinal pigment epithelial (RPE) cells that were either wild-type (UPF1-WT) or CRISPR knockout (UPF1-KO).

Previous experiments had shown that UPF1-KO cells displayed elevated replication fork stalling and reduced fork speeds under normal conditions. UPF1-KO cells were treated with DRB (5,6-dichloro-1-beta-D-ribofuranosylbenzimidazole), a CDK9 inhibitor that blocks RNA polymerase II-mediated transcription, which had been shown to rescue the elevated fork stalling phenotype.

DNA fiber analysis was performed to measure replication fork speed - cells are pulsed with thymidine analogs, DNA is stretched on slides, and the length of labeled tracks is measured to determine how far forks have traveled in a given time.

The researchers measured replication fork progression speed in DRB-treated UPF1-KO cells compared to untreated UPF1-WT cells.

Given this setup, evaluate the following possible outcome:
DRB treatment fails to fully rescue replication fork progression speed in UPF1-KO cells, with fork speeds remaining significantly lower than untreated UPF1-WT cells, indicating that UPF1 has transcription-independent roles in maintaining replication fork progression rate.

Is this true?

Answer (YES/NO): NO